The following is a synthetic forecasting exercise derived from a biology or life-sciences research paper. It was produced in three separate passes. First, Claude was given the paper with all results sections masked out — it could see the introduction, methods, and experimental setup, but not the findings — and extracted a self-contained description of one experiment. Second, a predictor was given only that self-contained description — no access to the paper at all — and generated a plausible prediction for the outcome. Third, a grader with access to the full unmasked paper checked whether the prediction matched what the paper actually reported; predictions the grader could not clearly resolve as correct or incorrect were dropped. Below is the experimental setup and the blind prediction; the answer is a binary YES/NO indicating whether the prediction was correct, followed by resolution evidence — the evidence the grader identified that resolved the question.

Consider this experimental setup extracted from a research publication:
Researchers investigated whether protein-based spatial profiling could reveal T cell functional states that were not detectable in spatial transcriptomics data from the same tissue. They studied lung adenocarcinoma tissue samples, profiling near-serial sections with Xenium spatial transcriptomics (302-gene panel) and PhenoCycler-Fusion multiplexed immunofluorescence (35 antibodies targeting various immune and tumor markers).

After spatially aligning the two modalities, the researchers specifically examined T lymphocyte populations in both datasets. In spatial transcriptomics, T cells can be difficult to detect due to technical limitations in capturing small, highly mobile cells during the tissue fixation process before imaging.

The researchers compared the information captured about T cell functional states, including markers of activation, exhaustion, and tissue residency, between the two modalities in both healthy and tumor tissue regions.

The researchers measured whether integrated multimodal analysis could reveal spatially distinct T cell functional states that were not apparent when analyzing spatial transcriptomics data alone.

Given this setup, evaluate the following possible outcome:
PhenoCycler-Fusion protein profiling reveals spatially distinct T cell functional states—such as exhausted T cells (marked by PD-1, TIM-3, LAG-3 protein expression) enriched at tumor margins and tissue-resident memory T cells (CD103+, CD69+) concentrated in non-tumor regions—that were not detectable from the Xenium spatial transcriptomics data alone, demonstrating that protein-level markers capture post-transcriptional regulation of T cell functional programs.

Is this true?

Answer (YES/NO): NO